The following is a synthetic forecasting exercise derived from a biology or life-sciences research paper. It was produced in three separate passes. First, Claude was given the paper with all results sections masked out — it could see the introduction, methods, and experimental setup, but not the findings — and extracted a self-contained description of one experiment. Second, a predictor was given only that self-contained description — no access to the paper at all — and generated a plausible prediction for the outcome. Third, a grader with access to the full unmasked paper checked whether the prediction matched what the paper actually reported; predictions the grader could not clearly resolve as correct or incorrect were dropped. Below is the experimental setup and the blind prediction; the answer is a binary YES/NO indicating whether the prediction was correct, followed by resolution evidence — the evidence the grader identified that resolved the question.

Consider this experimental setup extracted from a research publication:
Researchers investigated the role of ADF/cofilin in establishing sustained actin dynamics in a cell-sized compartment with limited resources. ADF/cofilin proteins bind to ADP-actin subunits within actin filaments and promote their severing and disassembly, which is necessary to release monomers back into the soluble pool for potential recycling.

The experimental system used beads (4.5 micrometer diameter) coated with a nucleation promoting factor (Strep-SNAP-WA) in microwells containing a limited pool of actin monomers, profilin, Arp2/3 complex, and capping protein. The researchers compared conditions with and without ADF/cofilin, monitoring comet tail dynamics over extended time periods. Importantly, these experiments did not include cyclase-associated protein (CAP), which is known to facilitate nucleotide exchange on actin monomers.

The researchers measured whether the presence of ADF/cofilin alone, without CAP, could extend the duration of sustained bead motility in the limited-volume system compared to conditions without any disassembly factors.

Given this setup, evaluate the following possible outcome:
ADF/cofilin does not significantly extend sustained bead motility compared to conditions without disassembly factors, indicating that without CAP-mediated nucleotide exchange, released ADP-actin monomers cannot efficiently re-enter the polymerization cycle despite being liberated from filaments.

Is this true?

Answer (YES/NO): NO